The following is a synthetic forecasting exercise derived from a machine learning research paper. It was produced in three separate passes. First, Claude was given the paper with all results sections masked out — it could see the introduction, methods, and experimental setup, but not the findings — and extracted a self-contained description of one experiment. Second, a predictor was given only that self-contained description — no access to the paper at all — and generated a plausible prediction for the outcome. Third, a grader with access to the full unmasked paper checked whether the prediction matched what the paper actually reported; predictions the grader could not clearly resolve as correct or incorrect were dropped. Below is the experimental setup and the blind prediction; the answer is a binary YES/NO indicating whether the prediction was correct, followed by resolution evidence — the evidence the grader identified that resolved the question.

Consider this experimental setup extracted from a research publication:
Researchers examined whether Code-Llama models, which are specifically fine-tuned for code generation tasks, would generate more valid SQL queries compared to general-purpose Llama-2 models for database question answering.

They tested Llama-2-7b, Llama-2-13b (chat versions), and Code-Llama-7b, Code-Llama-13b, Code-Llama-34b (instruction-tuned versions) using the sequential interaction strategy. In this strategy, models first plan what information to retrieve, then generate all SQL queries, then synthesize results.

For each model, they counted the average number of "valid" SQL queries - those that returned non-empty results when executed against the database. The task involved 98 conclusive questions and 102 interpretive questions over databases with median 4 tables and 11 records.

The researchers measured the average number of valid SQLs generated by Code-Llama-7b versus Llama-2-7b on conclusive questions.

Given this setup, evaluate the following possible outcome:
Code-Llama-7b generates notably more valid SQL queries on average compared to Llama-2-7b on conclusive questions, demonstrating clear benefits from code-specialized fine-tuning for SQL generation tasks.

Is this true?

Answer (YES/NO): NO